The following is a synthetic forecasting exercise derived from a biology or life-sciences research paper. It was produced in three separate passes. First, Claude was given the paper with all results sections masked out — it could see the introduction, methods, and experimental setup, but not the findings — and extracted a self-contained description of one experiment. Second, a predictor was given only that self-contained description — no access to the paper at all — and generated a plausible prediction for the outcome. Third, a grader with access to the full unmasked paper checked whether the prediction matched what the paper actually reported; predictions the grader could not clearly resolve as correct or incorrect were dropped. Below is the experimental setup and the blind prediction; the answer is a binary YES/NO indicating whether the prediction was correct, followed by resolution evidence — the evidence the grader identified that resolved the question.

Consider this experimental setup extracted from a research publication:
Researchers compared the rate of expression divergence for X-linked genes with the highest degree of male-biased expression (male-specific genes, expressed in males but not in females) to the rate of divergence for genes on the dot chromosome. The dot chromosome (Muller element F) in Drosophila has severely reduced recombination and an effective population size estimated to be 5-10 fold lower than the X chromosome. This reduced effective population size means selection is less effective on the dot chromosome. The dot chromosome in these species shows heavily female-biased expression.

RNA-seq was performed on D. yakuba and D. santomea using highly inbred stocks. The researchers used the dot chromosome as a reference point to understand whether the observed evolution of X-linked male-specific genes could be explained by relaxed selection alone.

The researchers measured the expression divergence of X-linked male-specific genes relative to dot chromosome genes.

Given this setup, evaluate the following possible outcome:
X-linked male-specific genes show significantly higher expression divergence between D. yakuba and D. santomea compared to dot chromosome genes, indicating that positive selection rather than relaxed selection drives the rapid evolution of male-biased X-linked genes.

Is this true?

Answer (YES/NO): YES